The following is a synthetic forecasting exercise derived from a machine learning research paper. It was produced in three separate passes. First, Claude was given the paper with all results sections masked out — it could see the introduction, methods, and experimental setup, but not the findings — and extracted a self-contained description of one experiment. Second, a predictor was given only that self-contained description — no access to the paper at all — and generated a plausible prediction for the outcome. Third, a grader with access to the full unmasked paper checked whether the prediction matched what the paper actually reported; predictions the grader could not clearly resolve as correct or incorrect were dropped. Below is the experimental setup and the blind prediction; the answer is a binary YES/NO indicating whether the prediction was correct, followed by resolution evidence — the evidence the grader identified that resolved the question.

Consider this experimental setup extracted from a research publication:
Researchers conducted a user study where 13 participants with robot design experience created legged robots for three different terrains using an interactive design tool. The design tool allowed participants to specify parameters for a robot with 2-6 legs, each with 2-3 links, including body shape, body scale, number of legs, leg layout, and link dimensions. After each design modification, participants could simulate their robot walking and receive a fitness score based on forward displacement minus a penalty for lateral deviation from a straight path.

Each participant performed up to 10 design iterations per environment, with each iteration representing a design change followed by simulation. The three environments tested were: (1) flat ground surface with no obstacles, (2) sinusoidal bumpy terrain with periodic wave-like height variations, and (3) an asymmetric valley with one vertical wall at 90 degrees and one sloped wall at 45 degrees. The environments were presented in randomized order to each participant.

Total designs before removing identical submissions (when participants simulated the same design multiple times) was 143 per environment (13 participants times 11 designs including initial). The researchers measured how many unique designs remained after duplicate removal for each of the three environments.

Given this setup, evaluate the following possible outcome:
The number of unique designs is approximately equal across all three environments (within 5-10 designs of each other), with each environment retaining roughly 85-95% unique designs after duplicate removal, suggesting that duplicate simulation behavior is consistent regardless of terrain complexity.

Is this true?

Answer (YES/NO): YES